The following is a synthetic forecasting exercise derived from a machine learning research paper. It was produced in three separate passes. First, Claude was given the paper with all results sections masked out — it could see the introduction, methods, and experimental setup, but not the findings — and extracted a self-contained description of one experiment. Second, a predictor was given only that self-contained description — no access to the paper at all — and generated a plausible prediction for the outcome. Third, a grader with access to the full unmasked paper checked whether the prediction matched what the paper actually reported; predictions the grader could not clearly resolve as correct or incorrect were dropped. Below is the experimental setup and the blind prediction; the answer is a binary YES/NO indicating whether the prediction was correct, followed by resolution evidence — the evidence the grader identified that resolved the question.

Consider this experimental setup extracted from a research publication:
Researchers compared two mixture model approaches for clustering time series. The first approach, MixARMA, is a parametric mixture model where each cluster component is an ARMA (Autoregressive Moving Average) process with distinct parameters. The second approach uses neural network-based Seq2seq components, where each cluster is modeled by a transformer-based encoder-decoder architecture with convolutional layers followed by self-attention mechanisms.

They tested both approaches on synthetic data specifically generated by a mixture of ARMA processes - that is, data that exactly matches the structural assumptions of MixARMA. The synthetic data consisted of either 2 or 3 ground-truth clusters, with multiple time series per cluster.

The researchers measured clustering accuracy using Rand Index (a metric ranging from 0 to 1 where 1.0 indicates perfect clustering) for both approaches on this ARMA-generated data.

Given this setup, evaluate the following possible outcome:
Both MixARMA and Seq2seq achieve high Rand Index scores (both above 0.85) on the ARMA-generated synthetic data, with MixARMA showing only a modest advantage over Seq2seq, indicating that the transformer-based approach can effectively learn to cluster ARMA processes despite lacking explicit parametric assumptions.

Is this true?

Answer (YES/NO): NO